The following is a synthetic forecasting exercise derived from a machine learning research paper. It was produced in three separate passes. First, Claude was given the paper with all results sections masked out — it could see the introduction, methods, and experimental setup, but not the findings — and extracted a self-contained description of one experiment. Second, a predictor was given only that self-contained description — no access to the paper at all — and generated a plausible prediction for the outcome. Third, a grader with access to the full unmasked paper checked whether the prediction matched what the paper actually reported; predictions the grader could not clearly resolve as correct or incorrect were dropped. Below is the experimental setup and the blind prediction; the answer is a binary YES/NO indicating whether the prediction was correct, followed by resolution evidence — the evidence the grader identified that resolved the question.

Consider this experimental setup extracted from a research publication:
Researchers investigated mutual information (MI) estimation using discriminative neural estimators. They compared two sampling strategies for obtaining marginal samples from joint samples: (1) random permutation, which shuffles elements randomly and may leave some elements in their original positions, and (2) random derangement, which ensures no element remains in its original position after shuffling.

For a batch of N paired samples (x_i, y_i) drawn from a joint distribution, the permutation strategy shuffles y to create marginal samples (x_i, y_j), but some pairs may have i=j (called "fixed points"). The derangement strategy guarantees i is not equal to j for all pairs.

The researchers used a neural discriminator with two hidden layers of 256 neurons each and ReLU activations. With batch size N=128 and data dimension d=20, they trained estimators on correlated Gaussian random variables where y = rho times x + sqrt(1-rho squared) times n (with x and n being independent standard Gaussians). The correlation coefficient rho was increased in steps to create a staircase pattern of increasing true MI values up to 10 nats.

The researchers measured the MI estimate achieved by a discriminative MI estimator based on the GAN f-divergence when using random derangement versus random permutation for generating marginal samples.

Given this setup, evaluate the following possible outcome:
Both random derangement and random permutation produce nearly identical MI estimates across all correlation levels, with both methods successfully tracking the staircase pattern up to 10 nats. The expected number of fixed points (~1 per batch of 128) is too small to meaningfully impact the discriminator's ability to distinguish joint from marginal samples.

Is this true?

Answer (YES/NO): NO